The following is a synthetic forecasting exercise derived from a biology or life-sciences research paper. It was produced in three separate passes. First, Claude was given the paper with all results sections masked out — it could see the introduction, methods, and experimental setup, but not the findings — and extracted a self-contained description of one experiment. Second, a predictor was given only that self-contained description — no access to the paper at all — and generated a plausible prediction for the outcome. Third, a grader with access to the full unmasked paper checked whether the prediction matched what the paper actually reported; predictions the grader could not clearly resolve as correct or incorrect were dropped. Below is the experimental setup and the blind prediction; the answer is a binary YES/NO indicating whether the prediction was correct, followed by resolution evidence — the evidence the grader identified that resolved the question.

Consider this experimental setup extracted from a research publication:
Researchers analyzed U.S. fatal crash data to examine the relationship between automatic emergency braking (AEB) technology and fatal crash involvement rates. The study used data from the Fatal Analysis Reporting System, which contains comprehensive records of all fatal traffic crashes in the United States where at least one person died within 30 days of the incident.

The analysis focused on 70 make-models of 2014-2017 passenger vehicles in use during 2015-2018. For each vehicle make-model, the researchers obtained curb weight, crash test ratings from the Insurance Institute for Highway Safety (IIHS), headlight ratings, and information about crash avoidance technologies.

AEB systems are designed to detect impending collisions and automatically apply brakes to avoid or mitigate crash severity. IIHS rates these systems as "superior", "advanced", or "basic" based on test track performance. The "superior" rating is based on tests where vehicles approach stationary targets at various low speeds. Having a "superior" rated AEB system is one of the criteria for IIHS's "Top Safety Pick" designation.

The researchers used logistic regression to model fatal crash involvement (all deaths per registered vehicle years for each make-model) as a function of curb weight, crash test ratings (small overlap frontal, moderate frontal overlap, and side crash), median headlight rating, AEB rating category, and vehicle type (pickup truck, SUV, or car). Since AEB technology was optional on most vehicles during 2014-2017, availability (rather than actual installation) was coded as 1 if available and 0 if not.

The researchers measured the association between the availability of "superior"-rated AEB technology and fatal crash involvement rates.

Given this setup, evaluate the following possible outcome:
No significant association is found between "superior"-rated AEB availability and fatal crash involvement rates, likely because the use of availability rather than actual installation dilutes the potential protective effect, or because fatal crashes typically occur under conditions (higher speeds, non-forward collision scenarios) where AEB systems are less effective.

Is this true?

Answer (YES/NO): NO